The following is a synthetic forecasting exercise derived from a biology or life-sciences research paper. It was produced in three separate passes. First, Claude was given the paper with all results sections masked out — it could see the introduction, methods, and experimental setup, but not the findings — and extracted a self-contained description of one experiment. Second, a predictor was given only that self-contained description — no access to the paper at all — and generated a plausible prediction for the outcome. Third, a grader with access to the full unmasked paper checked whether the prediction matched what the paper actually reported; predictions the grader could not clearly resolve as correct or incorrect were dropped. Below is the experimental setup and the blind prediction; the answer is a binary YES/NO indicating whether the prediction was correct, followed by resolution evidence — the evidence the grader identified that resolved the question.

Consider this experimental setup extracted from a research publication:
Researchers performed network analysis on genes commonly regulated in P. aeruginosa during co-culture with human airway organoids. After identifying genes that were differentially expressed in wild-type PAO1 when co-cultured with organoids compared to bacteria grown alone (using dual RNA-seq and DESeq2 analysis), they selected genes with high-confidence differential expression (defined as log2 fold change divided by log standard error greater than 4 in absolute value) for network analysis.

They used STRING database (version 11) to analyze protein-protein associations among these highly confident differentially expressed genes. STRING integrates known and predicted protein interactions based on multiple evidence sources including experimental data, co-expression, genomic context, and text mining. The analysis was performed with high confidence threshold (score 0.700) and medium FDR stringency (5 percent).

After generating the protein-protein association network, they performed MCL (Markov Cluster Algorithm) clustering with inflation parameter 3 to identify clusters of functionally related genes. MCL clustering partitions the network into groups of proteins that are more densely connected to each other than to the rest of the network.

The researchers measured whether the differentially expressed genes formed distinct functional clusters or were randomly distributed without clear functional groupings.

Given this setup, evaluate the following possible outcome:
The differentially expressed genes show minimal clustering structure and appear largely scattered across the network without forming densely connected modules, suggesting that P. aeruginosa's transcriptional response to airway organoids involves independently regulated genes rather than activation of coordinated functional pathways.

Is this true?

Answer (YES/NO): NO